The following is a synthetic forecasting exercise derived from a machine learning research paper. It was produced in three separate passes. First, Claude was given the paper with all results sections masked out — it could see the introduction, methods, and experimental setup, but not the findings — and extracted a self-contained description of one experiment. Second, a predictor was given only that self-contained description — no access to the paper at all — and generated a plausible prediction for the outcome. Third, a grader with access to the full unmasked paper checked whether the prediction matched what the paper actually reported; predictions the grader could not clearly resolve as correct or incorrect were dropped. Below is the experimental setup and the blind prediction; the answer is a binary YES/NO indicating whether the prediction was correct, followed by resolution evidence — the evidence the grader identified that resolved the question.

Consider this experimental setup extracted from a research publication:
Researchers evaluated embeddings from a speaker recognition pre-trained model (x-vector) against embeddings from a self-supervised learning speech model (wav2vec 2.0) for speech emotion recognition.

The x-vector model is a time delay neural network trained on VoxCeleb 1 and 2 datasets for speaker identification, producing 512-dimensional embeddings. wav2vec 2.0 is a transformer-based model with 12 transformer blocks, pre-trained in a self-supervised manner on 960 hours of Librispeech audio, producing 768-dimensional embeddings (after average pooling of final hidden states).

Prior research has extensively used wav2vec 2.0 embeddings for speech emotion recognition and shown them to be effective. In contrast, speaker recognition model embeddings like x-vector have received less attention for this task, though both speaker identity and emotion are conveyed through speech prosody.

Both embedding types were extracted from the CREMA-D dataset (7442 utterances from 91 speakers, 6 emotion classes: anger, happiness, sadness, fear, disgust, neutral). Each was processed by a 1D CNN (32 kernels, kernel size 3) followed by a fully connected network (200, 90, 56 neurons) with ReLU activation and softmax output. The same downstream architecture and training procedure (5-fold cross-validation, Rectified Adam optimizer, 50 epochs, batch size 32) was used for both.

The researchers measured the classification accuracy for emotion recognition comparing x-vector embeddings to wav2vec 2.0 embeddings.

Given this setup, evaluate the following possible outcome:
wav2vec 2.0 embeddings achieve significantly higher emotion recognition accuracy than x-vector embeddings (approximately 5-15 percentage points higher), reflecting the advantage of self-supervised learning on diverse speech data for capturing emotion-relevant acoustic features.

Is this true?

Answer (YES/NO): NO